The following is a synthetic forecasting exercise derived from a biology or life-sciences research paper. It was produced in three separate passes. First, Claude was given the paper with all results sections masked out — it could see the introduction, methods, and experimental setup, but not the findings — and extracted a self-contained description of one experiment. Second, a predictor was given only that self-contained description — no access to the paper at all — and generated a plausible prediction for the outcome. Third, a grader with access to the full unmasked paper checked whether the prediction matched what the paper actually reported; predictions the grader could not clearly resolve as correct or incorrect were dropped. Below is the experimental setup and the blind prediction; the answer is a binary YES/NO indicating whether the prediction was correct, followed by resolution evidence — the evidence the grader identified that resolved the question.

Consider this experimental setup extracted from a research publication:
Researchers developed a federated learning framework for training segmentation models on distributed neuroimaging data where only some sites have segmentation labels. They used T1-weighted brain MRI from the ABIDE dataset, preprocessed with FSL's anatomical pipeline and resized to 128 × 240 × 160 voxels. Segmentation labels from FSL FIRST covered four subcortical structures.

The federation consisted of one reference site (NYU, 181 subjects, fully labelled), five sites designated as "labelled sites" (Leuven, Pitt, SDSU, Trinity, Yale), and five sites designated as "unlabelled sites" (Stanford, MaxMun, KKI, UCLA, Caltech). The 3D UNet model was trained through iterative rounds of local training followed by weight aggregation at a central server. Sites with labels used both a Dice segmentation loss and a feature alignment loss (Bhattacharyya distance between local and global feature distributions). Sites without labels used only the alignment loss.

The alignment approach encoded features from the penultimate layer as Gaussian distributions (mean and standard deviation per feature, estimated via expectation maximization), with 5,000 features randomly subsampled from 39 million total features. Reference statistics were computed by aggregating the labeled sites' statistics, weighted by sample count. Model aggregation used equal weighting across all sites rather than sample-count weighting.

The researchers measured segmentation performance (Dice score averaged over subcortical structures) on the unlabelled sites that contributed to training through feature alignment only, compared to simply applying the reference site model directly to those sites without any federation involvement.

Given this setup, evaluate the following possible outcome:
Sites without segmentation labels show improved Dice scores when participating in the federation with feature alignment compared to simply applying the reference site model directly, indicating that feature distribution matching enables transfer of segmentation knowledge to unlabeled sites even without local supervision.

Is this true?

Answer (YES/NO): YES